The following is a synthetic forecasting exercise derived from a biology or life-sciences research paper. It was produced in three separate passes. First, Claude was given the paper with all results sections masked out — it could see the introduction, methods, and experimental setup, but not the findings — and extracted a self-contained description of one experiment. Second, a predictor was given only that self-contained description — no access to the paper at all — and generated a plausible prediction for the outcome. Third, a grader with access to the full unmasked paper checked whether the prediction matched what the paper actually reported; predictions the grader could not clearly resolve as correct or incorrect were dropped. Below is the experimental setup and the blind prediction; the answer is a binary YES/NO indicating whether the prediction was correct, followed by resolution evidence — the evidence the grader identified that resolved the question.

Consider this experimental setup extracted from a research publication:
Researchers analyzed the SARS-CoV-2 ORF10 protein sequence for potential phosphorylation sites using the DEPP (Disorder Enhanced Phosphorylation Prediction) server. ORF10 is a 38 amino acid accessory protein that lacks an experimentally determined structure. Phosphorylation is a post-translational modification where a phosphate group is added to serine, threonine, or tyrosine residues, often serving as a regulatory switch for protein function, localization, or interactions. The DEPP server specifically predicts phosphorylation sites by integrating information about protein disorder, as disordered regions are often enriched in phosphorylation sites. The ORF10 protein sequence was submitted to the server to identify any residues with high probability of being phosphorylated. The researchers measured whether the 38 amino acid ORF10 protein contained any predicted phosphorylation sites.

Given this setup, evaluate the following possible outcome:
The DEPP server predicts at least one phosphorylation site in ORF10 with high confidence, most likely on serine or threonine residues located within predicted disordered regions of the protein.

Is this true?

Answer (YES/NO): NO